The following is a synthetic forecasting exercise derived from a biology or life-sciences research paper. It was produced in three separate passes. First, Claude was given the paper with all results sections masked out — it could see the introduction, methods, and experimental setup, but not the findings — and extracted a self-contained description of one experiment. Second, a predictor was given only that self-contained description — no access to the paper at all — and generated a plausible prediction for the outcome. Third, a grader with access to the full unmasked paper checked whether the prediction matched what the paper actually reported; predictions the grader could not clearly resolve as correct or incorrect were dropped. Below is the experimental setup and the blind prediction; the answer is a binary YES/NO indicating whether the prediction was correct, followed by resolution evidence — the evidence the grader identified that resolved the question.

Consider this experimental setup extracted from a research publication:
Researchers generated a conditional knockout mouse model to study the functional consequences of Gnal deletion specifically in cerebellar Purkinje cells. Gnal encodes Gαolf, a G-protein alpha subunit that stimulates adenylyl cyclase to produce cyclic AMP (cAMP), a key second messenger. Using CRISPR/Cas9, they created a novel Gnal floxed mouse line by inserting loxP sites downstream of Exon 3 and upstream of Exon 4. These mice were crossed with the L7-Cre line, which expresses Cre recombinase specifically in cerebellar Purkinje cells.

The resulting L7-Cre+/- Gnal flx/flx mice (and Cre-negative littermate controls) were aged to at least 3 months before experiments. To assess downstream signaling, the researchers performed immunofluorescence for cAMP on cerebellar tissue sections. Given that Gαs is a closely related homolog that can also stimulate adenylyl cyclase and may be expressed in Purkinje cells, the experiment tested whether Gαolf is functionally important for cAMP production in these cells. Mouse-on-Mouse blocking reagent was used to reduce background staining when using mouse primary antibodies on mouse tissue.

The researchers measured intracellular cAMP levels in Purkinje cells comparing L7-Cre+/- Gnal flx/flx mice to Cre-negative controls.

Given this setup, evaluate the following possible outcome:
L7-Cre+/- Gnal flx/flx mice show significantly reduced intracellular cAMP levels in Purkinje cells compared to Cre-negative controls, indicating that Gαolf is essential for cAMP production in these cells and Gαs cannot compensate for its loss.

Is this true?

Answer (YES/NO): YES